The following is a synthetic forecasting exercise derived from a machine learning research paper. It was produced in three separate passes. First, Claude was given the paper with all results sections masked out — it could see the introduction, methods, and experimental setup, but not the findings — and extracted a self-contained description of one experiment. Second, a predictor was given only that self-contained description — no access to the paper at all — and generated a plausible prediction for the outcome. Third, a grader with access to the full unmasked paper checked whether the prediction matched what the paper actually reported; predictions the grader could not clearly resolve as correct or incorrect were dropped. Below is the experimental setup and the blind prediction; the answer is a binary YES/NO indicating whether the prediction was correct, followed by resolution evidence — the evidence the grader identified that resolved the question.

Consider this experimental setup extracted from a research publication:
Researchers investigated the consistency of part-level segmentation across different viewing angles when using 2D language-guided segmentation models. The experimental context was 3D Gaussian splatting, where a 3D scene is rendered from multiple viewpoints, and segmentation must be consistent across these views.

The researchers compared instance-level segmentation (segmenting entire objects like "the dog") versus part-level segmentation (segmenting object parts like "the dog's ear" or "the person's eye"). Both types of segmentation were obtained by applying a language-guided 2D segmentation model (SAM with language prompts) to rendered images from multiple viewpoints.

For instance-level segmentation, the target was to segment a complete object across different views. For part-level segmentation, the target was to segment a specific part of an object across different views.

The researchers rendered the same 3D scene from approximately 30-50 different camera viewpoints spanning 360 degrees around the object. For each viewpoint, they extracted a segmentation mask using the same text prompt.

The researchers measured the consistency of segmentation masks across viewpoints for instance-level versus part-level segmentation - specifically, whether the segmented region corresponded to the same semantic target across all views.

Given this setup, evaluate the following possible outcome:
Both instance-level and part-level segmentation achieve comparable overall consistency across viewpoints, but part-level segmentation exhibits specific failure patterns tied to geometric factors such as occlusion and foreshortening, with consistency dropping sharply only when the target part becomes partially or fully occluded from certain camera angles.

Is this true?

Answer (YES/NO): NO